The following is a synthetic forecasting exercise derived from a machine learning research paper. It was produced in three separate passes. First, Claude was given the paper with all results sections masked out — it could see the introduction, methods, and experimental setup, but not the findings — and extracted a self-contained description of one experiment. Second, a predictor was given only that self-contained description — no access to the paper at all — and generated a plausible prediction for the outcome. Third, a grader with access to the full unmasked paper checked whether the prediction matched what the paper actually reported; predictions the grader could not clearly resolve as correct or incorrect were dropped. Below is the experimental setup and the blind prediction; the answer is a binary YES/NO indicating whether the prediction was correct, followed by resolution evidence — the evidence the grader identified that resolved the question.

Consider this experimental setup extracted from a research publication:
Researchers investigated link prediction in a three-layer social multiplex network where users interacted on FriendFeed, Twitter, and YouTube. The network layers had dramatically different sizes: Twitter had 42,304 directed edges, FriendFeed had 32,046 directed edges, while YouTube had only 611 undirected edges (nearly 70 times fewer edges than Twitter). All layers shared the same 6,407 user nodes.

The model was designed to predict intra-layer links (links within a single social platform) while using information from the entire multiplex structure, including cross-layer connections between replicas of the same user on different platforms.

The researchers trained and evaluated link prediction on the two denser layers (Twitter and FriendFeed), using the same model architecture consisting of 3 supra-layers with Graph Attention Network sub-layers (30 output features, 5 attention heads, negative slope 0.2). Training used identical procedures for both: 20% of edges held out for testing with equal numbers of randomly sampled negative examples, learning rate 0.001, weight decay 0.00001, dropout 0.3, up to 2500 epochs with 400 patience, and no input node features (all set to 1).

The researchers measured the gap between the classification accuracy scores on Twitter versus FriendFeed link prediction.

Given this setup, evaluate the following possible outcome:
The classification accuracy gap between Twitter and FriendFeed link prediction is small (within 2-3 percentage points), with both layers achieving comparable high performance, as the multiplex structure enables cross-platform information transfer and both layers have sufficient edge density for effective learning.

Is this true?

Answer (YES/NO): YES